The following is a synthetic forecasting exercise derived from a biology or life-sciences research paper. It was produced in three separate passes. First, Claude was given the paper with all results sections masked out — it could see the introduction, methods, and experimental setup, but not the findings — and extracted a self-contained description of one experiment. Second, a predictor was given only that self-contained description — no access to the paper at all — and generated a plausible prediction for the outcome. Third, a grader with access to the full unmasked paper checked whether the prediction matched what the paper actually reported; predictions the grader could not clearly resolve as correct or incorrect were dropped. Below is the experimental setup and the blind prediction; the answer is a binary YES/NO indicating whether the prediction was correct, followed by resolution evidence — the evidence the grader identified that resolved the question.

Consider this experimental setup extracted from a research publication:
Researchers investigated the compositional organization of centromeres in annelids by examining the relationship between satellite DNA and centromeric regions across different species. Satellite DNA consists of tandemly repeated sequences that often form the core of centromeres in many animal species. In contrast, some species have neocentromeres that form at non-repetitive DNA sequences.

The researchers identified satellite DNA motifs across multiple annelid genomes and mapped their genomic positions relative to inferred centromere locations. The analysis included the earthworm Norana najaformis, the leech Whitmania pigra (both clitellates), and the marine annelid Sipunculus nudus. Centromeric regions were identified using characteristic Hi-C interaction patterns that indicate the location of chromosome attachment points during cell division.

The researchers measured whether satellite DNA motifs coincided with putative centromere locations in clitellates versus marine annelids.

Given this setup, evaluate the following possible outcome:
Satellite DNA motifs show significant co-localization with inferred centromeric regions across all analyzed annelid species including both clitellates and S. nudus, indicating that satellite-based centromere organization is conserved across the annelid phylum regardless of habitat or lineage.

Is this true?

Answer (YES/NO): NO